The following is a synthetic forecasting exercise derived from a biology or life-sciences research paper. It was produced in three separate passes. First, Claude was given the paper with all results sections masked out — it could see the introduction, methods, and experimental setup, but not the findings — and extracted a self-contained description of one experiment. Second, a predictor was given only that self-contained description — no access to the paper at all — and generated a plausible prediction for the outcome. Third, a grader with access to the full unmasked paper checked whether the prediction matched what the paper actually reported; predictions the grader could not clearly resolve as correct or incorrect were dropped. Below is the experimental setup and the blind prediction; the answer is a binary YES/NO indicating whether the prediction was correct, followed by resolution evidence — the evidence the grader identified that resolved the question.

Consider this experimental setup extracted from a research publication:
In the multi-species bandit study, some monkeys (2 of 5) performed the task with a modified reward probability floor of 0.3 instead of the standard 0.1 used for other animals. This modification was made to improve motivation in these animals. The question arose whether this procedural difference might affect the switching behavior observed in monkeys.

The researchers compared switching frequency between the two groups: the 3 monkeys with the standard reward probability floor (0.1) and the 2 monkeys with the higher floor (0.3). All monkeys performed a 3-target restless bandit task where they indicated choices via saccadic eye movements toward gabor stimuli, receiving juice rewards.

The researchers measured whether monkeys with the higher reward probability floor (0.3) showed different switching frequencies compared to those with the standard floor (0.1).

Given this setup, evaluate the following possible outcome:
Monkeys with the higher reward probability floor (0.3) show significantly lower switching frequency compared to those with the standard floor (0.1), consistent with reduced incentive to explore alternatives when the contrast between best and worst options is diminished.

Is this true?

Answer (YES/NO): YES